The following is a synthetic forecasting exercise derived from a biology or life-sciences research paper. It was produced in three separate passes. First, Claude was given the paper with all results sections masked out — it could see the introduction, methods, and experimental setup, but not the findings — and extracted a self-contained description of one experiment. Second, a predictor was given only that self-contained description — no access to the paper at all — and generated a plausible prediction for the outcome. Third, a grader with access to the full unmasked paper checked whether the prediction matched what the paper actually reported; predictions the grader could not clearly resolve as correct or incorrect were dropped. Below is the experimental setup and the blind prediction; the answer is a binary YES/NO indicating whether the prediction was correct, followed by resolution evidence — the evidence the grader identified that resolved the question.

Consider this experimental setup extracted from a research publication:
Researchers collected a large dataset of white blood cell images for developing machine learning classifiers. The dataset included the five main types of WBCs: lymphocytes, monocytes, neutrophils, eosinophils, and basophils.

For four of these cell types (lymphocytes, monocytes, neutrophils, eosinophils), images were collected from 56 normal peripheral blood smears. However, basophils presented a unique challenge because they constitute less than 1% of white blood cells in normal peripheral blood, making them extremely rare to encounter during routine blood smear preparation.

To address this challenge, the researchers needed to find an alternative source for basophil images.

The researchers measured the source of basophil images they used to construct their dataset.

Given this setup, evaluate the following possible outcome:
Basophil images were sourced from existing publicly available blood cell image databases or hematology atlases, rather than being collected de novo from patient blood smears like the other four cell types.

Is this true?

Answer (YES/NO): NO